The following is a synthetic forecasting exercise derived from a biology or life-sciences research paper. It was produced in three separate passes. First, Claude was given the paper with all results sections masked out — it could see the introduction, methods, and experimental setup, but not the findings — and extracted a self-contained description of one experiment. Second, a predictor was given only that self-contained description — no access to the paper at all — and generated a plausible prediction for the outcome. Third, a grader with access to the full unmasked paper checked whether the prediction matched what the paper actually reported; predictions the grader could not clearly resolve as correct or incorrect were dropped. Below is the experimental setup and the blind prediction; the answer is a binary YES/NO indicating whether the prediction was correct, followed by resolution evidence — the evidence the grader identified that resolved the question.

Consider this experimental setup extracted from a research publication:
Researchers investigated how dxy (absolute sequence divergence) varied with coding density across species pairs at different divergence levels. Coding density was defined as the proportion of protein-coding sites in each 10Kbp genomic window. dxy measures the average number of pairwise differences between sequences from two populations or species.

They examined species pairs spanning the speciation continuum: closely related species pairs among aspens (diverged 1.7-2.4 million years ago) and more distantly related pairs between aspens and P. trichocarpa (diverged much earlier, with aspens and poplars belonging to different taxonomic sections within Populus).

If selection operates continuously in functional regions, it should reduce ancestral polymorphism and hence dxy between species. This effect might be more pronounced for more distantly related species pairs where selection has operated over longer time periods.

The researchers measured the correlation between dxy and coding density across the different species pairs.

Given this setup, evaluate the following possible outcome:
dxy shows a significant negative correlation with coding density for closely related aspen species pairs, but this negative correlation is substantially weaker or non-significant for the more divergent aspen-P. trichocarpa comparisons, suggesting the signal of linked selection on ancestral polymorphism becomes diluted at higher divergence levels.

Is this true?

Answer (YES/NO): NO